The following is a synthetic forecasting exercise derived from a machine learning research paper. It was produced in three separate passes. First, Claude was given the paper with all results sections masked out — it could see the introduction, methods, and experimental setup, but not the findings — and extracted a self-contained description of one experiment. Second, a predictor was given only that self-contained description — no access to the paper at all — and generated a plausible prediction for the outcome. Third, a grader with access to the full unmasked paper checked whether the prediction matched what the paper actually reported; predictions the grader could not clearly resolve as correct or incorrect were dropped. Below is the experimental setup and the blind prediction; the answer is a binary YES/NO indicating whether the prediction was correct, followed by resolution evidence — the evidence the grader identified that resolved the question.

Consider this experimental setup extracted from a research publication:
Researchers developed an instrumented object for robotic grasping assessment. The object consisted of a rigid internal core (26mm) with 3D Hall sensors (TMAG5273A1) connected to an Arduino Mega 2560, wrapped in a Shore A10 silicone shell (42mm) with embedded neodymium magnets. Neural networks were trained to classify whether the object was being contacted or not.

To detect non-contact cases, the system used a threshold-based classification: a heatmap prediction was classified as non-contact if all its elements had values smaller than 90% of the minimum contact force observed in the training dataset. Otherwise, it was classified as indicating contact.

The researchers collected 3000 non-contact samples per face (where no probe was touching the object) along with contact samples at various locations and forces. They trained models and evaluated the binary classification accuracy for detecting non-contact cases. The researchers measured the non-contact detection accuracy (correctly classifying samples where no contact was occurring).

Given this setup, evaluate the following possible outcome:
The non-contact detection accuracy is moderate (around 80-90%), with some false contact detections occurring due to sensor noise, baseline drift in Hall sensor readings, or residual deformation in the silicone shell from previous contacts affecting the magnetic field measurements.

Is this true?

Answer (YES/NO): NO